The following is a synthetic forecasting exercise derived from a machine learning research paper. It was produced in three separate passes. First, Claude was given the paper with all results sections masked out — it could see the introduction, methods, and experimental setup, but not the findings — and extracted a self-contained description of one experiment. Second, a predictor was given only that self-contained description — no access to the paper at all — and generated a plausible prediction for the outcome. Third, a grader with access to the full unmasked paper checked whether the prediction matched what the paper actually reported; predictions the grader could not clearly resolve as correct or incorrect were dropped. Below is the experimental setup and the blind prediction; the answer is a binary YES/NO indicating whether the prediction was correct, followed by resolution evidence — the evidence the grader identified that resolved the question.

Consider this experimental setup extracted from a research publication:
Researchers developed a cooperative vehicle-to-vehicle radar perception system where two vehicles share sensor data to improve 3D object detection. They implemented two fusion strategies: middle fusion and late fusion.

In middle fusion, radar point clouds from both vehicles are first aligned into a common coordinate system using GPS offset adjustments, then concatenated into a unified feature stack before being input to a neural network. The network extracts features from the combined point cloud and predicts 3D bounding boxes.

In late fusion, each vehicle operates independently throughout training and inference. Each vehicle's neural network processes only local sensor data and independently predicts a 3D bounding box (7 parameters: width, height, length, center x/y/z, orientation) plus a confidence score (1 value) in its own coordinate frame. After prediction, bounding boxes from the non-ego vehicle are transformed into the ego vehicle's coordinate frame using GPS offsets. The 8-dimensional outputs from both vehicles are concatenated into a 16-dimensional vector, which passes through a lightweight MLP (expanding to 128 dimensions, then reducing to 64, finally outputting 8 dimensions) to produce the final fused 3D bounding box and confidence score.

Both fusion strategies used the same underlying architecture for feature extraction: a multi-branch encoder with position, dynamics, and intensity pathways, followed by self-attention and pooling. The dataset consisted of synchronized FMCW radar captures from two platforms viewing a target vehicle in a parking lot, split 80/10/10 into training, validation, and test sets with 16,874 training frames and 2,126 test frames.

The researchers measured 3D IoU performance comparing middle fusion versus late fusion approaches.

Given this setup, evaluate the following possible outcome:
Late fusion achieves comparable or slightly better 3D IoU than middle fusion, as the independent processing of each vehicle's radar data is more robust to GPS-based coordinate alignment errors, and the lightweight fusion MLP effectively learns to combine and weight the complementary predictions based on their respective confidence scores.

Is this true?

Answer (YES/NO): NO